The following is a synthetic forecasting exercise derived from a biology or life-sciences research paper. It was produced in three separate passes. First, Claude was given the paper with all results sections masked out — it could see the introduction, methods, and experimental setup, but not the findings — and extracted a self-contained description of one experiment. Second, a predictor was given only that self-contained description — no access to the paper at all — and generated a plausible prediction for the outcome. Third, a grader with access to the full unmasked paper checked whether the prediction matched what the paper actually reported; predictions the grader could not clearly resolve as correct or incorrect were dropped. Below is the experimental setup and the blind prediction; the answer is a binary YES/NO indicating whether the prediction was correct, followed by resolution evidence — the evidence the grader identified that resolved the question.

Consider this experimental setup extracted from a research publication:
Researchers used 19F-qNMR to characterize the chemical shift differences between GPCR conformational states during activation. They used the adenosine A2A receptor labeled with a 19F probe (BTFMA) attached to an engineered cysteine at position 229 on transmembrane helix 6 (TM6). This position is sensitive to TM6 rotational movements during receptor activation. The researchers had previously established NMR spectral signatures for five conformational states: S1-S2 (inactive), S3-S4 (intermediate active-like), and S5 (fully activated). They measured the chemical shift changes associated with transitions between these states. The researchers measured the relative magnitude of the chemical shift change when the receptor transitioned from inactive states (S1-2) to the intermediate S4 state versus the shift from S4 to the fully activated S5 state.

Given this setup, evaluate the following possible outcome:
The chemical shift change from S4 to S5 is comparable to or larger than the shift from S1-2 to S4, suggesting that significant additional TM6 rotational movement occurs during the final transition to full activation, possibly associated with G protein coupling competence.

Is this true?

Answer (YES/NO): NO